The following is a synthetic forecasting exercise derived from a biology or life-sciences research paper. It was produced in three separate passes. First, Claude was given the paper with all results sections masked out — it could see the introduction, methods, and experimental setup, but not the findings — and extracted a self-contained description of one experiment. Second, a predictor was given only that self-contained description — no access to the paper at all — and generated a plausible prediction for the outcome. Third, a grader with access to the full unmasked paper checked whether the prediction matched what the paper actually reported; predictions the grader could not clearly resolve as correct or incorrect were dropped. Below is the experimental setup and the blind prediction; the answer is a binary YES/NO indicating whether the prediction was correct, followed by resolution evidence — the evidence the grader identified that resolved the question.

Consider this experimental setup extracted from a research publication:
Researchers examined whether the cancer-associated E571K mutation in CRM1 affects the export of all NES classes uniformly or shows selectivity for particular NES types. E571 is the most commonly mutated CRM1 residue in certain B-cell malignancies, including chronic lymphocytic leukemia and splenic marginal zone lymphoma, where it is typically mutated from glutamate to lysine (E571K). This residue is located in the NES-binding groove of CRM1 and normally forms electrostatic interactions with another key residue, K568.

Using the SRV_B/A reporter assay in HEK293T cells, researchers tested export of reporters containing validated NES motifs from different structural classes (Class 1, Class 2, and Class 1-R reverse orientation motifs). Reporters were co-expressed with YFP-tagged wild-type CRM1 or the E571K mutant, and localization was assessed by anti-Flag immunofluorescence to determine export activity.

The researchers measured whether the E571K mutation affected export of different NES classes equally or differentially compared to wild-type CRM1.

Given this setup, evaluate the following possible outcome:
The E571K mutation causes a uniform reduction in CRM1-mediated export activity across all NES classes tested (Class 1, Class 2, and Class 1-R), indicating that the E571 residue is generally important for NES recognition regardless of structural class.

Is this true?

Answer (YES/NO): NO